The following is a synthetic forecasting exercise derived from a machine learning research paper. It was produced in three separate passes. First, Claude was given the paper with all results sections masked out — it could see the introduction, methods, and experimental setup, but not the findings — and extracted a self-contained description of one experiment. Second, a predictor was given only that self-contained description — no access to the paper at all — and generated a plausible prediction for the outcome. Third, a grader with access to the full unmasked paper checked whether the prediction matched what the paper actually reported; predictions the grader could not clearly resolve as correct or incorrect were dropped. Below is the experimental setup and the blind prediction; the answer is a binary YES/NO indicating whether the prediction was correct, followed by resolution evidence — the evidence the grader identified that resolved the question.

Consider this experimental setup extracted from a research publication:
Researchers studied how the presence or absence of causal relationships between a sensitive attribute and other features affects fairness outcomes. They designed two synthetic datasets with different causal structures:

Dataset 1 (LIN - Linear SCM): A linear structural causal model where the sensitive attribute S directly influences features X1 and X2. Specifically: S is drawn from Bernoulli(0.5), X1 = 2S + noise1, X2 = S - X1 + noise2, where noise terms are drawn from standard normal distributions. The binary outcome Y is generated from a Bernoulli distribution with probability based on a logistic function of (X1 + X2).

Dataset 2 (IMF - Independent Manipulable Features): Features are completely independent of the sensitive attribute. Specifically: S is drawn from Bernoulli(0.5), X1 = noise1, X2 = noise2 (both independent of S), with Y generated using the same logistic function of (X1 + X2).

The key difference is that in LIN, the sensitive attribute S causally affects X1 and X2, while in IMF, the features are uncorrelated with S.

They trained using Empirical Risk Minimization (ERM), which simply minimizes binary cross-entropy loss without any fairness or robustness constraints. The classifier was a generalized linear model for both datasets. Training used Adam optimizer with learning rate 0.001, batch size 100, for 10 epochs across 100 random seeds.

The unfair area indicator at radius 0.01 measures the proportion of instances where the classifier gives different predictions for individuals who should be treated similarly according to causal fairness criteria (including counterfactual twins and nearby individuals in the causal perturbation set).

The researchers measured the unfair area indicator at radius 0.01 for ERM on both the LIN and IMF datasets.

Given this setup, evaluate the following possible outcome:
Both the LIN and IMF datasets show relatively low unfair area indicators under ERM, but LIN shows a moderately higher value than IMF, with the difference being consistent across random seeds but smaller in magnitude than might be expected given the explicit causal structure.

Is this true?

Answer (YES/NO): NO